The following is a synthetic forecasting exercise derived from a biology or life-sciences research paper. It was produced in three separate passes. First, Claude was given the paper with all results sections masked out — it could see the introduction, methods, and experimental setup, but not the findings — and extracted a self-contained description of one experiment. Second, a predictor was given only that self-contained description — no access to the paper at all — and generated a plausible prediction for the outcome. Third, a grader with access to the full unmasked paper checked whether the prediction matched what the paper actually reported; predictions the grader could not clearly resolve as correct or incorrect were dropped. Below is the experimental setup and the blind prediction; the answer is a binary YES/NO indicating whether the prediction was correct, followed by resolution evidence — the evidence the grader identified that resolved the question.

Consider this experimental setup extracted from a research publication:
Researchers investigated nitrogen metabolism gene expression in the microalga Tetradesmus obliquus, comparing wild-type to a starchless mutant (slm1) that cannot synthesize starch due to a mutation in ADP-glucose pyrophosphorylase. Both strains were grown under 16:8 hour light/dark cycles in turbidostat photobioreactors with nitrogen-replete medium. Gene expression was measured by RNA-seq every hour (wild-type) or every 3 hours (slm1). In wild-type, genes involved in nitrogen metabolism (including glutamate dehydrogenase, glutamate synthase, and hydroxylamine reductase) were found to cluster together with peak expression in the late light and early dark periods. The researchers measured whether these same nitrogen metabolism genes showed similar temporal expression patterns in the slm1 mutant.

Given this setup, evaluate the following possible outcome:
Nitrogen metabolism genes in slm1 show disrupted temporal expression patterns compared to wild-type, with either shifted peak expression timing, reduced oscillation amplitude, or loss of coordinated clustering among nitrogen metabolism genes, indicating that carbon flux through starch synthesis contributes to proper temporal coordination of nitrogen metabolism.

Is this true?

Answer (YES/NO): YES